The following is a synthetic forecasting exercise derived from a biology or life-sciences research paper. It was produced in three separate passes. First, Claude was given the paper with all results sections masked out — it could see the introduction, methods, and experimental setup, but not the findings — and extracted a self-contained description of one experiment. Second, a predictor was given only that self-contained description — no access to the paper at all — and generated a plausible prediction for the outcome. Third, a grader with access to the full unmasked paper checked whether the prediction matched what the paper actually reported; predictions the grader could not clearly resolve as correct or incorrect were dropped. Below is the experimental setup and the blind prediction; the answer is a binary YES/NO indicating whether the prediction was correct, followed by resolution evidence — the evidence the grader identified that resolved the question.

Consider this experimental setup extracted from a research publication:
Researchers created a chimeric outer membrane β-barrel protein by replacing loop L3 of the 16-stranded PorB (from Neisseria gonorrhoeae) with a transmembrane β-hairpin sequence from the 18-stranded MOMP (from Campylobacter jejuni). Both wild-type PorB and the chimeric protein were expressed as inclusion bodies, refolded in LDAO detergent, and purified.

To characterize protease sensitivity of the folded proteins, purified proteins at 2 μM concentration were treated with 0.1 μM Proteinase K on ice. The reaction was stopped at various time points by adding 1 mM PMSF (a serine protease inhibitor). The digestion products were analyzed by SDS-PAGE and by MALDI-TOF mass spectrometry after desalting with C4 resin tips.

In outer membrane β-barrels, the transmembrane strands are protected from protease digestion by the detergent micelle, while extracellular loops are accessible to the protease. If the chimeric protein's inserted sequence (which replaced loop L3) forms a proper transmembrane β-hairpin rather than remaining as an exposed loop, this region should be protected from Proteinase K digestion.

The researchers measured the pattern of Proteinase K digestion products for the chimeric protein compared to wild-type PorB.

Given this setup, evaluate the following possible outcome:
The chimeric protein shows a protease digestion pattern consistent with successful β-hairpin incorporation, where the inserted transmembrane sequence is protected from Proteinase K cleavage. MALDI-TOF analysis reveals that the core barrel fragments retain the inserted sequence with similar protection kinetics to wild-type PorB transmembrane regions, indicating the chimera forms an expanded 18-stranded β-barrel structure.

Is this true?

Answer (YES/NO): YES